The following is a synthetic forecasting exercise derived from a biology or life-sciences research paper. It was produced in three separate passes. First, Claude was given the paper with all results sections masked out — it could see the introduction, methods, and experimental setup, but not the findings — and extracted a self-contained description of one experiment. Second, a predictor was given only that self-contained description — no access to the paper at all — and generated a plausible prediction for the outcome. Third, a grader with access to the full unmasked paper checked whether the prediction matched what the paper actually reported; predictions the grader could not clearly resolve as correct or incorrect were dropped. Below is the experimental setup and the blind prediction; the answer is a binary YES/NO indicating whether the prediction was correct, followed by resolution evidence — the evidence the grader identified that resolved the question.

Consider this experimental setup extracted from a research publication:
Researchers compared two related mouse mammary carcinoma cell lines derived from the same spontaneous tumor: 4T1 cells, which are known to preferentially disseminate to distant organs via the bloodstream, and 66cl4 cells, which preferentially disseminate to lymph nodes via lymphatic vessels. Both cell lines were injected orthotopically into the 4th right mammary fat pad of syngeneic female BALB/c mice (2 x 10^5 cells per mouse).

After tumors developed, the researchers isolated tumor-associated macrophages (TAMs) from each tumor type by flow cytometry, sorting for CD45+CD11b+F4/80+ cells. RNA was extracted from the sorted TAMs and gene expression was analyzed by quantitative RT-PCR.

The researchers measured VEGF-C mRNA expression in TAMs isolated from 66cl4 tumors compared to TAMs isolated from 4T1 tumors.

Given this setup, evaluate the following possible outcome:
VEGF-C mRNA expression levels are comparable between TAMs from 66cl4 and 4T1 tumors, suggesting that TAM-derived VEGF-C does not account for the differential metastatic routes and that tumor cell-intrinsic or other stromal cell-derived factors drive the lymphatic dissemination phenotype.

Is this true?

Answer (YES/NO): NO